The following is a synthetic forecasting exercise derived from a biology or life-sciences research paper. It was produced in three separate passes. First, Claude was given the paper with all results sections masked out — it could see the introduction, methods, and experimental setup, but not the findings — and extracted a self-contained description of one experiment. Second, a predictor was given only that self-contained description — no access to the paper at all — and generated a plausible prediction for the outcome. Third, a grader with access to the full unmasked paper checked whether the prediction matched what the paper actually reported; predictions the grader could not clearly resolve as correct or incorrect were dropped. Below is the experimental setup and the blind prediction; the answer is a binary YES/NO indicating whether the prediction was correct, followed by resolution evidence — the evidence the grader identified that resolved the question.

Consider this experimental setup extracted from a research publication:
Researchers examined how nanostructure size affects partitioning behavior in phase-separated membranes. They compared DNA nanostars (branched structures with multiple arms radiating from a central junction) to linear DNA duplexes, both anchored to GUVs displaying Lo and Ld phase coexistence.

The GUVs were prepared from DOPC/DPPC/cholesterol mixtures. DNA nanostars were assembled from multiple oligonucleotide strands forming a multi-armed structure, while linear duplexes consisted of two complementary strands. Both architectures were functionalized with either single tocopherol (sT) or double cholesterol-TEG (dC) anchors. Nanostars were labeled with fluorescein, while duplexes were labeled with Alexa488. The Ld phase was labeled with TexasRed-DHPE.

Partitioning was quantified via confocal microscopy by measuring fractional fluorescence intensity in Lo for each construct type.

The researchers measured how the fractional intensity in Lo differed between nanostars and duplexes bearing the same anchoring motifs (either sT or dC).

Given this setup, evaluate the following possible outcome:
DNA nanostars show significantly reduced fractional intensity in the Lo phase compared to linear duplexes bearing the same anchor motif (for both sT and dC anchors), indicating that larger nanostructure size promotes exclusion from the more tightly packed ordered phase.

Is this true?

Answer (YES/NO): NO